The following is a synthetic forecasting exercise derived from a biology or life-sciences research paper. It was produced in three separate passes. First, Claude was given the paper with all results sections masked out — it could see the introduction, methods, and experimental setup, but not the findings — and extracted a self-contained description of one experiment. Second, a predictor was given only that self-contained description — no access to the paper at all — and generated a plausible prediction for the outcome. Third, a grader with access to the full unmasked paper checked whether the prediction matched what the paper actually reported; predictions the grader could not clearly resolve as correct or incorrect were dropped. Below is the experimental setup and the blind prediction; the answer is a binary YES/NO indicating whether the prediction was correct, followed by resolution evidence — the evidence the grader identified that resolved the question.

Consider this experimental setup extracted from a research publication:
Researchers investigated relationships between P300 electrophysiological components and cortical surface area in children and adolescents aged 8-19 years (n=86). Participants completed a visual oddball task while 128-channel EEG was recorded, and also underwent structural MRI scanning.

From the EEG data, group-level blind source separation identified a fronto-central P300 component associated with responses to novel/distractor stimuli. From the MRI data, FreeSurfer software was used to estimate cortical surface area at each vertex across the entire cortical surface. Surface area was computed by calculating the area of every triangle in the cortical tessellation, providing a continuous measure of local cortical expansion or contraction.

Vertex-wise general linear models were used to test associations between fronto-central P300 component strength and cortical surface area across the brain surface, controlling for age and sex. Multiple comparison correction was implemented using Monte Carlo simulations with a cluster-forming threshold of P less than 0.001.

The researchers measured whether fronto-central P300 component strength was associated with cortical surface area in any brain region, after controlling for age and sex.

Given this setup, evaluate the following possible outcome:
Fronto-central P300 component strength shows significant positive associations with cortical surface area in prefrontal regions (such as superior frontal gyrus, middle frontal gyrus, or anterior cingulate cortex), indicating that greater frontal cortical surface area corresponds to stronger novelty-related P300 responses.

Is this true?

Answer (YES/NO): NO